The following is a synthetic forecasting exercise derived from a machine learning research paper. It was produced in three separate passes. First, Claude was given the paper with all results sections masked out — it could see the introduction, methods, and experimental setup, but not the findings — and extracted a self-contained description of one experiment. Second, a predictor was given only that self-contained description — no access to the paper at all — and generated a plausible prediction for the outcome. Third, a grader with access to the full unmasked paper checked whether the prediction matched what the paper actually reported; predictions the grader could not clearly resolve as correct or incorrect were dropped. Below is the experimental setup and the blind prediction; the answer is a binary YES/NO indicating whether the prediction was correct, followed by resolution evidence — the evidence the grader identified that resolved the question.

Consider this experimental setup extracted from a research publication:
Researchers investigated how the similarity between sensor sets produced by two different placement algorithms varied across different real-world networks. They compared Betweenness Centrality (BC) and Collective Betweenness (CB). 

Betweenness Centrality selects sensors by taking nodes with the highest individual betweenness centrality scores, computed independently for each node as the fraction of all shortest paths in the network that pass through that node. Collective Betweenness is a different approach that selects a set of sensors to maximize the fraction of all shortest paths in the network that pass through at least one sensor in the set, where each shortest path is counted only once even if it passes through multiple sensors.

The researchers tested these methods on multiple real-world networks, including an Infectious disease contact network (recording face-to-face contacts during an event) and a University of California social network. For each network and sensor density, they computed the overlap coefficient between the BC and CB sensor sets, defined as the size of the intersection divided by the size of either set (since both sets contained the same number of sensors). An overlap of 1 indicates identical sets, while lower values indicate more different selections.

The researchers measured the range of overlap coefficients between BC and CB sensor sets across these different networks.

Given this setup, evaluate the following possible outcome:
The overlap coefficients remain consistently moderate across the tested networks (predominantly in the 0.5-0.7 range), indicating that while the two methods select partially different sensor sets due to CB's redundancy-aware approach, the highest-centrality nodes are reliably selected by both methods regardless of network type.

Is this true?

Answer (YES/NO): NO